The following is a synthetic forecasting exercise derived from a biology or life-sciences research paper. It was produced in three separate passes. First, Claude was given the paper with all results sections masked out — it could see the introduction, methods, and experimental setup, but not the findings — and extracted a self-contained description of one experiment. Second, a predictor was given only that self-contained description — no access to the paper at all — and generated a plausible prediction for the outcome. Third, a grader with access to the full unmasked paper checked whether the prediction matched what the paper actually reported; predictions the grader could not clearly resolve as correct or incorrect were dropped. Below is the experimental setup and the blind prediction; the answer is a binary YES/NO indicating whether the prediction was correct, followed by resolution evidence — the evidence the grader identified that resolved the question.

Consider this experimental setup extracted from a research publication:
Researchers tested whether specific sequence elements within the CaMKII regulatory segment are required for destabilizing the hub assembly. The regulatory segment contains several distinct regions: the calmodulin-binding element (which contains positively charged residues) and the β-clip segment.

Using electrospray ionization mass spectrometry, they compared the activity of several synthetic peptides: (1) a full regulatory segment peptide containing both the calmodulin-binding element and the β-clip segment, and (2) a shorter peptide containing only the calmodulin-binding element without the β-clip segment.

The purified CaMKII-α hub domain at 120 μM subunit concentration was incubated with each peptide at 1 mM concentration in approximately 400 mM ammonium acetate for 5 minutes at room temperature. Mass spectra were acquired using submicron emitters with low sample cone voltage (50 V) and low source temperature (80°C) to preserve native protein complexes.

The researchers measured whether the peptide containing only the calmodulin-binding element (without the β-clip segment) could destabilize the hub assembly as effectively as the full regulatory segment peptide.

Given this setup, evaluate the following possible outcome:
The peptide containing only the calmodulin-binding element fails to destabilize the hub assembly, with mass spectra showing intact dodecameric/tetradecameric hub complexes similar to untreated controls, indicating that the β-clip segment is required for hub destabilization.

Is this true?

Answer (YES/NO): YES